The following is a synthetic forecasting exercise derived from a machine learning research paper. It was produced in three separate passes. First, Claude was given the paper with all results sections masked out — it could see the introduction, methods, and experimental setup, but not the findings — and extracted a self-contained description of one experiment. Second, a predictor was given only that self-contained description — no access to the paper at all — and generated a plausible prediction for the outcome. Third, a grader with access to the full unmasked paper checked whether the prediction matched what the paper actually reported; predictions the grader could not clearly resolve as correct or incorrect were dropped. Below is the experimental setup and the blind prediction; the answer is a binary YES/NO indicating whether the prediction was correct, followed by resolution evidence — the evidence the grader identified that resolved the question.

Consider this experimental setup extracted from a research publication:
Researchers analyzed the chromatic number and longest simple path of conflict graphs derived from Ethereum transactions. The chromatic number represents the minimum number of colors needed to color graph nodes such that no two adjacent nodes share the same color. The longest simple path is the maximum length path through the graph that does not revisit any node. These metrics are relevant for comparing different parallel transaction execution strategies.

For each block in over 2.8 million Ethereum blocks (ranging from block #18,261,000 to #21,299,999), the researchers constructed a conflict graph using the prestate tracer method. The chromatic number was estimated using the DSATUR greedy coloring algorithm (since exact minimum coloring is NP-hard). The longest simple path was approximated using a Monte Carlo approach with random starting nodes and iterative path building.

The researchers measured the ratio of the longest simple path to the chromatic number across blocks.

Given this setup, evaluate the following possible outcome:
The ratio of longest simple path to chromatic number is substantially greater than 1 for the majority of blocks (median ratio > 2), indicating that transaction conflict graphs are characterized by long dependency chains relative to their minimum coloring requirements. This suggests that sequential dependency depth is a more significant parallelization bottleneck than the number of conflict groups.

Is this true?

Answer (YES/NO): NO